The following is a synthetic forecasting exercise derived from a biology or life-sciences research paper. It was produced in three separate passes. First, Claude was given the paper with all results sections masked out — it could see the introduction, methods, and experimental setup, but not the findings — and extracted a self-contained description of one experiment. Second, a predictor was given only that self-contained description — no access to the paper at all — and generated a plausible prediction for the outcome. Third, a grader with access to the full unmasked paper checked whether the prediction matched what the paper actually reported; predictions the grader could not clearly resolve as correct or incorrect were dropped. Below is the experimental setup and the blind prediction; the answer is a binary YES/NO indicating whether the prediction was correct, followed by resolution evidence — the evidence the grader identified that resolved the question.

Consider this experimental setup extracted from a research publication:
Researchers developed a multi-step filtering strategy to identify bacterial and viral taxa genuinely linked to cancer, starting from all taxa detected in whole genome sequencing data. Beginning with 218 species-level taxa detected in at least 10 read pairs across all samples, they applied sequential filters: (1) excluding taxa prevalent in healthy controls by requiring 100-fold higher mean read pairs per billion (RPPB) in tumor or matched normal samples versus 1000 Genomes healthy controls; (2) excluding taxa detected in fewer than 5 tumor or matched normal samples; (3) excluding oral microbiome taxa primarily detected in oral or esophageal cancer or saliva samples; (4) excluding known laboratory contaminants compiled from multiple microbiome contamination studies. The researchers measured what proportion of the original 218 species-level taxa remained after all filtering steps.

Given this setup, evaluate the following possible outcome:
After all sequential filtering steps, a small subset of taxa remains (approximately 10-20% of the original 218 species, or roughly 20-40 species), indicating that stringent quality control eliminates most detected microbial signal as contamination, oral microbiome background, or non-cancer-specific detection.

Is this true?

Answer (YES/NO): YES